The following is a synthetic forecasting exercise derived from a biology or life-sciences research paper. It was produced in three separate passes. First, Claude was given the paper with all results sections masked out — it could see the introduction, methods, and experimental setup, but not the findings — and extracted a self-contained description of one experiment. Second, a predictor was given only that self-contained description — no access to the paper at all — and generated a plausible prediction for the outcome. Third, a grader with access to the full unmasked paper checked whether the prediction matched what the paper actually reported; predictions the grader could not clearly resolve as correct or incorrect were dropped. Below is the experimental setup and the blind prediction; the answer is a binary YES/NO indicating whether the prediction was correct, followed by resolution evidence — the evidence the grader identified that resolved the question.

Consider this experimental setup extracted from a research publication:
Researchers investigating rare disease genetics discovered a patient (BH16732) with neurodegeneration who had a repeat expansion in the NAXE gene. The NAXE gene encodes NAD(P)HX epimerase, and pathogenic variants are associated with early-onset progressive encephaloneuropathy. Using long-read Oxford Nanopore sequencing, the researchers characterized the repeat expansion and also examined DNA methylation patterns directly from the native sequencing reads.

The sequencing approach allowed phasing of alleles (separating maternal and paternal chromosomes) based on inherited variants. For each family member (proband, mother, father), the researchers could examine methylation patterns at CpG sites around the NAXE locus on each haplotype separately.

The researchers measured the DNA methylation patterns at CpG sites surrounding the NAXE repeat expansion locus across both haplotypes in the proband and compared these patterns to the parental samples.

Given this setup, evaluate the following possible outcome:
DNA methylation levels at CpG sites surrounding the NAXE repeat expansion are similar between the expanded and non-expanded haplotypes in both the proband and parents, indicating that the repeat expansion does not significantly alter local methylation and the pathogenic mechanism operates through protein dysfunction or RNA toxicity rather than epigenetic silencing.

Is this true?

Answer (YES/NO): NO